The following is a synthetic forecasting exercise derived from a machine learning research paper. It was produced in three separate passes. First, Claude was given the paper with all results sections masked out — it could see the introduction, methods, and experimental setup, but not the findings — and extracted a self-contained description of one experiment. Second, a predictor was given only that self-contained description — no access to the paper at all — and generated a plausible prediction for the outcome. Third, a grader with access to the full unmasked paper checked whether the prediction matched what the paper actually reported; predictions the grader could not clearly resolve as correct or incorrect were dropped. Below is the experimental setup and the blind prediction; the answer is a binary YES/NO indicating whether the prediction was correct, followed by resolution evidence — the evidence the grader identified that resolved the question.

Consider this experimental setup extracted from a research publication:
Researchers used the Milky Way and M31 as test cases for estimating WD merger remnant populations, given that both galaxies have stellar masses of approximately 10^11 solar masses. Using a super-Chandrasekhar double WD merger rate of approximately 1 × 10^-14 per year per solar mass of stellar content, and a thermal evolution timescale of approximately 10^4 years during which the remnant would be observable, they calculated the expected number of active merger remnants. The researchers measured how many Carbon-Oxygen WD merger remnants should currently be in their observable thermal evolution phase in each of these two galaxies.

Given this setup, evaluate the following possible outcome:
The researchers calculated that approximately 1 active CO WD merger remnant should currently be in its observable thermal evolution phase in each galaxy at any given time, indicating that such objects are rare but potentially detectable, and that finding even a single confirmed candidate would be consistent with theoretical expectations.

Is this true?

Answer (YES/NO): NO